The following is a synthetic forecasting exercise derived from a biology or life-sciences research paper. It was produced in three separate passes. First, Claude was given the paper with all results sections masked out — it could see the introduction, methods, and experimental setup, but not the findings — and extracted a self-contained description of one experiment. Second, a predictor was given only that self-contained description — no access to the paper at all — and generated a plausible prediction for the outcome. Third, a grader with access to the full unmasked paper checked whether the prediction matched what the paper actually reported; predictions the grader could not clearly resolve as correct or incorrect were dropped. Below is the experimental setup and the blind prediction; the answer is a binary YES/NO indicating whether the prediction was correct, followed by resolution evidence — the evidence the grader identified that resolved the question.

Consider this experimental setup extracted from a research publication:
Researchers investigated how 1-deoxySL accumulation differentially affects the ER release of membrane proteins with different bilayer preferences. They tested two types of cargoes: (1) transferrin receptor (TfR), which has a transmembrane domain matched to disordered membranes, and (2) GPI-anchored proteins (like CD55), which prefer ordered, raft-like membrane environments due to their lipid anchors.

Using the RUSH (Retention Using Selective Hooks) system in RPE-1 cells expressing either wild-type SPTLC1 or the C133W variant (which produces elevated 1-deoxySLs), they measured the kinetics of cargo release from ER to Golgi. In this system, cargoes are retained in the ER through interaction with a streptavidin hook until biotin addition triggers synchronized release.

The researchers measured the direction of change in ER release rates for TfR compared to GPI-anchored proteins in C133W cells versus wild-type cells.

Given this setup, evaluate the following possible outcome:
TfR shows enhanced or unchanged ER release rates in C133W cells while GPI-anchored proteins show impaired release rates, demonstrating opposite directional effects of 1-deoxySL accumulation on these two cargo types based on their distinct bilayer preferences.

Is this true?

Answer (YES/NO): YES